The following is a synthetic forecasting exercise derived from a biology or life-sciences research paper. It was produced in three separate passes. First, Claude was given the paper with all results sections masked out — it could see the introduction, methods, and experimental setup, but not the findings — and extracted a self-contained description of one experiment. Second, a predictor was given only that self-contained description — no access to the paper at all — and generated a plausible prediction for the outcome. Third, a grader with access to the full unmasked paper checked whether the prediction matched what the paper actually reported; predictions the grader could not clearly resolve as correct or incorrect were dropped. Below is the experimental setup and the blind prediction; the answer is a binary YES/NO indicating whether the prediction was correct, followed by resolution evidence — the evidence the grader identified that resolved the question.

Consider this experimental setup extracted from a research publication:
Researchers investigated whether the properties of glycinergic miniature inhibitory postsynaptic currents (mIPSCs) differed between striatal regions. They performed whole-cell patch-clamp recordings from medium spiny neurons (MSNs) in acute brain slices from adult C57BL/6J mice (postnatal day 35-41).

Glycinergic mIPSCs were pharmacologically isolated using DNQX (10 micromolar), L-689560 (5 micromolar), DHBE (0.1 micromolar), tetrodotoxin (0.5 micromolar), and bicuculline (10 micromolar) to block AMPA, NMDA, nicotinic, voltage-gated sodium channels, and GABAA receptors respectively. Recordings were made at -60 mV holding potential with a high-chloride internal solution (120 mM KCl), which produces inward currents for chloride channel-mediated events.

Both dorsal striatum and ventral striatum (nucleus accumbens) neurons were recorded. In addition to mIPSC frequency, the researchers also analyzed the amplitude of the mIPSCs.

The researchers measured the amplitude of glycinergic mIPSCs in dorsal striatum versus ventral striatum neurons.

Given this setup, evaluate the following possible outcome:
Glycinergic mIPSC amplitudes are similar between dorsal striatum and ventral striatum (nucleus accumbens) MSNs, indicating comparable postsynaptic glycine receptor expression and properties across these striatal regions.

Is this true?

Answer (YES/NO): NO